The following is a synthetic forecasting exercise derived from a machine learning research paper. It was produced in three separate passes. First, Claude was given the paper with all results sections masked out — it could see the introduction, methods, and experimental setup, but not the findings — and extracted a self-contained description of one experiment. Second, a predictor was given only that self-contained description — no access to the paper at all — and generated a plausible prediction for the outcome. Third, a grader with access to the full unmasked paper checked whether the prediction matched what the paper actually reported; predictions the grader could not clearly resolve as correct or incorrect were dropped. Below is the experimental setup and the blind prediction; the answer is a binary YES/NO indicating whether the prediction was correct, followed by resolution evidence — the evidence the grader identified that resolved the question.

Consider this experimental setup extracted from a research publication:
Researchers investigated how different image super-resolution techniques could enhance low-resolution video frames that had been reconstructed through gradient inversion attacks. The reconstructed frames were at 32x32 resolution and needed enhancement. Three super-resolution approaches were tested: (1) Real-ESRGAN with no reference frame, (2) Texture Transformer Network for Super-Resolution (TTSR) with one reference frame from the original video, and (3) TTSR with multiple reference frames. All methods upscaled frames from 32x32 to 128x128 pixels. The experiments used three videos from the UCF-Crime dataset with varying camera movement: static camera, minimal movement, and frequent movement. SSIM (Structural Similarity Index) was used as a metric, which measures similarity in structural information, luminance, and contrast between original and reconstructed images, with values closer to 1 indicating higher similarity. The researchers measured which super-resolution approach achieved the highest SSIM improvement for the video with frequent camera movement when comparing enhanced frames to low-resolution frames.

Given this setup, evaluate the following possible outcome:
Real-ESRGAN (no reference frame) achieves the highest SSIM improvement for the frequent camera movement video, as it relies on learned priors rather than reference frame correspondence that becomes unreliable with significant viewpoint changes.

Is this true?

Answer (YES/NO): NO